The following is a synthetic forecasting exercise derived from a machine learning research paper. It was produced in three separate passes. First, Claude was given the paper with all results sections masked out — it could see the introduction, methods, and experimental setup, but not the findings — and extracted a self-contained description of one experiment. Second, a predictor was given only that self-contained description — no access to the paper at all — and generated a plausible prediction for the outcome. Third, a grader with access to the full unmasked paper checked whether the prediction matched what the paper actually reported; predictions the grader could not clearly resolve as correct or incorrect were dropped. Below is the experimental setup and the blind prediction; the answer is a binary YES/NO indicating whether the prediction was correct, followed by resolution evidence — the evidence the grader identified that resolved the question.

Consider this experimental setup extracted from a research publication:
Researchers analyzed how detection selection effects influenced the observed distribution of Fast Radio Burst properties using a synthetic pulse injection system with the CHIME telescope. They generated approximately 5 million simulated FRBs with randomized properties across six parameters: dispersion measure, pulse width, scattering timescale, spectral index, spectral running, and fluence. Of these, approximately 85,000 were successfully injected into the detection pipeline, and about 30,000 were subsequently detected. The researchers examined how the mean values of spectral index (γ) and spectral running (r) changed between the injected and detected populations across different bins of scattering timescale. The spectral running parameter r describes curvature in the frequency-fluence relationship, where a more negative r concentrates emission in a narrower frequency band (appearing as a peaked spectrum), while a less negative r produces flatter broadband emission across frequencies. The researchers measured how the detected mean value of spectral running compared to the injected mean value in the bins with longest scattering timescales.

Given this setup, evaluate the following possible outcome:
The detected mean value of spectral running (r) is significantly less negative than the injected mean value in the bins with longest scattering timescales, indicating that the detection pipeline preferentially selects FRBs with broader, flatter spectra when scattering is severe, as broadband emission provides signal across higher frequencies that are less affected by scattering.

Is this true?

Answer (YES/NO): YES